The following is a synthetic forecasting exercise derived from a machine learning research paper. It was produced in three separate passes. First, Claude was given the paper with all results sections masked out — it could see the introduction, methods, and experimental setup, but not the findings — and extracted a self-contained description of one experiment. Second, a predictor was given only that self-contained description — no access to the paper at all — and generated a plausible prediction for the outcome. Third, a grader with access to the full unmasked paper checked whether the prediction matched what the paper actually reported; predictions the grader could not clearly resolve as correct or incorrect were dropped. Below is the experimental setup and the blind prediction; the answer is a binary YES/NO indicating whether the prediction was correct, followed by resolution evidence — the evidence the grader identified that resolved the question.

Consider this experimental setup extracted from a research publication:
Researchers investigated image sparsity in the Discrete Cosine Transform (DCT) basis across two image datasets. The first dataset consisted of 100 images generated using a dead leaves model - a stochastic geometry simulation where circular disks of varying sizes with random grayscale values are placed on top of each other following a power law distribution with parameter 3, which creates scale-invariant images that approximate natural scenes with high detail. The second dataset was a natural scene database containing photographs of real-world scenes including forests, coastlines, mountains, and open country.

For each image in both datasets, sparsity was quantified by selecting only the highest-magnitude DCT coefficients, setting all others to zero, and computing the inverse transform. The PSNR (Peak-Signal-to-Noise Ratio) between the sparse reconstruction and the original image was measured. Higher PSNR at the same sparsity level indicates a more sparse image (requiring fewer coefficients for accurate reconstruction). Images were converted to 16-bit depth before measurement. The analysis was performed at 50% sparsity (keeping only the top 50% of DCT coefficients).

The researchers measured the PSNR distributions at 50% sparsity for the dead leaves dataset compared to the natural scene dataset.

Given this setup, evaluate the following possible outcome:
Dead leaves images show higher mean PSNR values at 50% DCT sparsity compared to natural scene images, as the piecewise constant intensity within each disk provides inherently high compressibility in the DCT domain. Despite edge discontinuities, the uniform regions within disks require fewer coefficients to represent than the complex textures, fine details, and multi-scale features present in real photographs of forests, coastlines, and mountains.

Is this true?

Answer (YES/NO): NO